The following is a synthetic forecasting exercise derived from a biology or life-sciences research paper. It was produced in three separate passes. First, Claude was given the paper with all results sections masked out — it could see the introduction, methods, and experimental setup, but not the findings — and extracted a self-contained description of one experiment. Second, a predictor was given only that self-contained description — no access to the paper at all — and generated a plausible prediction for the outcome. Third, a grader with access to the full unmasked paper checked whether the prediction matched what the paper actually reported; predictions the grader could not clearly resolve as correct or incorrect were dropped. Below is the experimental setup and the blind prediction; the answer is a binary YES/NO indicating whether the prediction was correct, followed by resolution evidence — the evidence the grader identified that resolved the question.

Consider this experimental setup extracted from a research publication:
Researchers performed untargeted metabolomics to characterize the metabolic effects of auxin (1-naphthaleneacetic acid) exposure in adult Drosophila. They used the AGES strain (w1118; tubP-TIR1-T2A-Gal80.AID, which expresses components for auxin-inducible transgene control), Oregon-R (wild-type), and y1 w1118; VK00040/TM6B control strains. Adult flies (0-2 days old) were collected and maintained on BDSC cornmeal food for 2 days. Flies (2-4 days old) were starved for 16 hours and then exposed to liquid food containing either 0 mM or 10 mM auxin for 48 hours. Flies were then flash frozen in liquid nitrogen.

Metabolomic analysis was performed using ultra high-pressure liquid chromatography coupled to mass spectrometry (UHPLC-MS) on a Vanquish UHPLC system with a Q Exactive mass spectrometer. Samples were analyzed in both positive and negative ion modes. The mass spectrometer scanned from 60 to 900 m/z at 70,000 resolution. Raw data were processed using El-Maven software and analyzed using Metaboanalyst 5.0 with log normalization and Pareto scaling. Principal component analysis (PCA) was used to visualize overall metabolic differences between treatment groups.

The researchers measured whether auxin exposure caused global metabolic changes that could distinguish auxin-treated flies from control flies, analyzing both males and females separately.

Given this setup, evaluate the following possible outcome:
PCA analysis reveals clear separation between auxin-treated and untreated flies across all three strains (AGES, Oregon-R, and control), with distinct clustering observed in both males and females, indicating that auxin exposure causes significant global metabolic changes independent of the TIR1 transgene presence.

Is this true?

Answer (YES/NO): NO